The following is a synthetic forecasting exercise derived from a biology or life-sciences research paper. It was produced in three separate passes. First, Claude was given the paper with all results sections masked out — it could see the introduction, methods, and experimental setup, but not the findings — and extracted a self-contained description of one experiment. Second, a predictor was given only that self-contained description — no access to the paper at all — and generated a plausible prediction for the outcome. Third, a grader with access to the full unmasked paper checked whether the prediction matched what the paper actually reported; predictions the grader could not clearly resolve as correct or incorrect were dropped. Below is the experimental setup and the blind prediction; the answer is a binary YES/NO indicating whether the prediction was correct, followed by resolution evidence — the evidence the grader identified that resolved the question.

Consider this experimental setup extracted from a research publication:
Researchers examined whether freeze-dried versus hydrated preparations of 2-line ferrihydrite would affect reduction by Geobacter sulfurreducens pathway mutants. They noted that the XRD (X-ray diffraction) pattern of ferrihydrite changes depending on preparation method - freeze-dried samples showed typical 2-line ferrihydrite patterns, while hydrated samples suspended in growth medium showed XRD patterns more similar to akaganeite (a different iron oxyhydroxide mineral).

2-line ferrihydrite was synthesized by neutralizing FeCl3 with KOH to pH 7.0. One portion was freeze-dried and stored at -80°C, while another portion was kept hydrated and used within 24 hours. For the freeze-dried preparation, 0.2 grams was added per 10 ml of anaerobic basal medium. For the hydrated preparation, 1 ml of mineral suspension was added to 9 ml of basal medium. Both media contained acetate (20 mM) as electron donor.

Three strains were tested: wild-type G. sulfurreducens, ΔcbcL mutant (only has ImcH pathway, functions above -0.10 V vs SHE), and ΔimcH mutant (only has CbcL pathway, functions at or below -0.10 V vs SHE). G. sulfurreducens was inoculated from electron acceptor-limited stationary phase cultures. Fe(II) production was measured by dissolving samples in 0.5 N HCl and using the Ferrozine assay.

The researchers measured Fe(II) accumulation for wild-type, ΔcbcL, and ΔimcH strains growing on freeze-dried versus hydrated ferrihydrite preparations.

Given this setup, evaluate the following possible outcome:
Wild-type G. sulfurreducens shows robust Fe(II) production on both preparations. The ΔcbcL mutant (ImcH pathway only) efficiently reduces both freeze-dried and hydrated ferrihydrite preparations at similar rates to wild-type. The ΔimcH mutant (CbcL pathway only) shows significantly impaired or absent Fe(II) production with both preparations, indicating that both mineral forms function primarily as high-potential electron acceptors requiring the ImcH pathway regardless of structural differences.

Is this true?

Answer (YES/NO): NO